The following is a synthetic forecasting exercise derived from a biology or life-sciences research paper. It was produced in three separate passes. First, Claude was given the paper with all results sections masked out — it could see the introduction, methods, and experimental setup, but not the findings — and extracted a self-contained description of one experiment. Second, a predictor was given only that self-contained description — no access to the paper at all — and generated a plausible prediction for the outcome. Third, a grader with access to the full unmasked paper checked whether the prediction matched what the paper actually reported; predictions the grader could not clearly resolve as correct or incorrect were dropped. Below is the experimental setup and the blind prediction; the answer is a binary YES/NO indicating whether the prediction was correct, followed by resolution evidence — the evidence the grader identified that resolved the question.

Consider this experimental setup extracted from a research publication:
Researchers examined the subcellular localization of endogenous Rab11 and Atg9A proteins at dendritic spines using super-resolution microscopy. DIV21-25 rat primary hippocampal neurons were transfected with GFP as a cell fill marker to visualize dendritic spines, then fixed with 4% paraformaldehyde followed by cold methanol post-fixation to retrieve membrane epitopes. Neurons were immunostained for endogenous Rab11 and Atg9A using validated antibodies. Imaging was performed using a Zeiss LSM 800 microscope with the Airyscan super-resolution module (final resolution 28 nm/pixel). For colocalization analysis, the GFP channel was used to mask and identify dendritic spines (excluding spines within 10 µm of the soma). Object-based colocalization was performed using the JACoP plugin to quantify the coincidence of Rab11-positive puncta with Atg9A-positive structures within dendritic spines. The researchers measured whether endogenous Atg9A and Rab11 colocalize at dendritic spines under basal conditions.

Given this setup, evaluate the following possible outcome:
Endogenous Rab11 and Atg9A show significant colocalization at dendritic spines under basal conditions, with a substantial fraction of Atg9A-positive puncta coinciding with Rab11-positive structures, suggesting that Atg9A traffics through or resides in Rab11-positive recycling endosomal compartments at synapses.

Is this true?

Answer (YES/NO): NO